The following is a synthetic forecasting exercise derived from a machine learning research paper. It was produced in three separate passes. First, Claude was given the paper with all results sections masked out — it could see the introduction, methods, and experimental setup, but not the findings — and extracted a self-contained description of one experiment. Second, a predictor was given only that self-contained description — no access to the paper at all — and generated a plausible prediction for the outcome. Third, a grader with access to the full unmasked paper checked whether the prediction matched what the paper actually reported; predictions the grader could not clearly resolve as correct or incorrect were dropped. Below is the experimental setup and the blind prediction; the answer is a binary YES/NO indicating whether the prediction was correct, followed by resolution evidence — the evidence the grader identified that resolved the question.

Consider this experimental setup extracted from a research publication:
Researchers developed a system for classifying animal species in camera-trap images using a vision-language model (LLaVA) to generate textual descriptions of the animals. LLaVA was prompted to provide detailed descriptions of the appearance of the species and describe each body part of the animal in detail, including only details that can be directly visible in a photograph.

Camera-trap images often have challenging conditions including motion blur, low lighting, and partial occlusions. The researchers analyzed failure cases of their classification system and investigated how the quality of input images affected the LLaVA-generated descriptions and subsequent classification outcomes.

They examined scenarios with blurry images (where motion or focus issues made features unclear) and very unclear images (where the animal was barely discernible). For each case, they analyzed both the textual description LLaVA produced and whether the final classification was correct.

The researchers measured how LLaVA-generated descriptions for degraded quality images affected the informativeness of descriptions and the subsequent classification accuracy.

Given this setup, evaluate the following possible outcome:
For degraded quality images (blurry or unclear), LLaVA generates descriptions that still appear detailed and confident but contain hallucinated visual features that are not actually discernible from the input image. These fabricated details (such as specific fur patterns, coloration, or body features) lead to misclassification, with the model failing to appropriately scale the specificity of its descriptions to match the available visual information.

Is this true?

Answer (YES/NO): NO